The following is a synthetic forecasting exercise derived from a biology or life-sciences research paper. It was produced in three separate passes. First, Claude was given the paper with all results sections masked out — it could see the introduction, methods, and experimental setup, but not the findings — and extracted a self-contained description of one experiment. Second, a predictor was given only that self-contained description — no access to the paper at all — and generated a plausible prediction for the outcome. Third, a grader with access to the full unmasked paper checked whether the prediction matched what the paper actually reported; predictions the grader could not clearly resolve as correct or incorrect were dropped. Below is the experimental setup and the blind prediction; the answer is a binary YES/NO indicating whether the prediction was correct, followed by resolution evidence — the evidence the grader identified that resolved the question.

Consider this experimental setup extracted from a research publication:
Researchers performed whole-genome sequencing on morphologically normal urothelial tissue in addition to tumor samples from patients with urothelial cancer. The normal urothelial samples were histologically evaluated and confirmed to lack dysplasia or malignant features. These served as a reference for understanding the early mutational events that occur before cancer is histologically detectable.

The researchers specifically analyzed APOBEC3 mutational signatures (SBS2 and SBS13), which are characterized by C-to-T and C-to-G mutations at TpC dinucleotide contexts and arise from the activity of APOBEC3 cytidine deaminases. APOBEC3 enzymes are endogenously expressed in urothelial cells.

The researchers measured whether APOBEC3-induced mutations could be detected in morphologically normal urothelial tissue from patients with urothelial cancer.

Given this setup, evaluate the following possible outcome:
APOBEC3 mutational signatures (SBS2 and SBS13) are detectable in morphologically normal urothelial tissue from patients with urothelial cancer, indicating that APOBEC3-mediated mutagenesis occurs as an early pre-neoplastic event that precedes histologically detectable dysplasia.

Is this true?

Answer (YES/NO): YES